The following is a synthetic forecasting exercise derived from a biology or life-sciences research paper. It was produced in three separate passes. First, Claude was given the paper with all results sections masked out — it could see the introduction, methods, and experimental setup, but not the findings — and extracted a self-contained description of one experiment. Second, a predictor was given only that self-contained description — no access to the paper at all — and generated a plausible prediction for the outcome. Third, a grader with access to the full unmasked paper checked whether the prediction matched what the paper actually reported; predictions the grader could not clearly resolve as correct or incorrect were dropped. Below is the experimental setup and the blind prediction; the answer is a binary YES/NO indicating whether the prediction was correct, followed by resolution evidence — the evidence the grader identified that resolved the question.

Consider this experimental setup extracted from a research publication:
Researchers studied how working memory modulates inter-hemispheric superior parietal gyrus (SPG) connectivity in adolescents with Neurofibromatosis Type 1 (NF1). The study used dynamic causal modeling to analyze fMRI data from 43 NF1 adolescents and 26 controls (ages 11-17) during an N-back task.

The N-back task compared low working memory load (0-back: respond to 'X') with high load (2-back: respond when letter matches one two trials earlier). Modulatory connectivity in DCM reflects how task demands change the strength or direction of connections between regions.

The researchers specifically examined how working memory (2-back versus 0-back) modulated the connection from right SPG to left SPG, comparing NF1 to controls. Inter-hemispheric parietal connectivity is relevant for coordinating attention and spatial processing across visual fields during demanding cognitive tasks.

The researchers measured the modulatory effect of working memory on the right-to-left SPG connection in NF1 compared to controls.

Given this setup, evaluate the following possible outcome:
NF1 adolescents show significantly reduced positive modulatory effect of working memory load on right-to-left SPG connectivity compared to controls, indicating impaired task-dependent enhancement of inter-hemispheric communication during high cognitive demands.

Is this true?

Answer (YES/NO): NO